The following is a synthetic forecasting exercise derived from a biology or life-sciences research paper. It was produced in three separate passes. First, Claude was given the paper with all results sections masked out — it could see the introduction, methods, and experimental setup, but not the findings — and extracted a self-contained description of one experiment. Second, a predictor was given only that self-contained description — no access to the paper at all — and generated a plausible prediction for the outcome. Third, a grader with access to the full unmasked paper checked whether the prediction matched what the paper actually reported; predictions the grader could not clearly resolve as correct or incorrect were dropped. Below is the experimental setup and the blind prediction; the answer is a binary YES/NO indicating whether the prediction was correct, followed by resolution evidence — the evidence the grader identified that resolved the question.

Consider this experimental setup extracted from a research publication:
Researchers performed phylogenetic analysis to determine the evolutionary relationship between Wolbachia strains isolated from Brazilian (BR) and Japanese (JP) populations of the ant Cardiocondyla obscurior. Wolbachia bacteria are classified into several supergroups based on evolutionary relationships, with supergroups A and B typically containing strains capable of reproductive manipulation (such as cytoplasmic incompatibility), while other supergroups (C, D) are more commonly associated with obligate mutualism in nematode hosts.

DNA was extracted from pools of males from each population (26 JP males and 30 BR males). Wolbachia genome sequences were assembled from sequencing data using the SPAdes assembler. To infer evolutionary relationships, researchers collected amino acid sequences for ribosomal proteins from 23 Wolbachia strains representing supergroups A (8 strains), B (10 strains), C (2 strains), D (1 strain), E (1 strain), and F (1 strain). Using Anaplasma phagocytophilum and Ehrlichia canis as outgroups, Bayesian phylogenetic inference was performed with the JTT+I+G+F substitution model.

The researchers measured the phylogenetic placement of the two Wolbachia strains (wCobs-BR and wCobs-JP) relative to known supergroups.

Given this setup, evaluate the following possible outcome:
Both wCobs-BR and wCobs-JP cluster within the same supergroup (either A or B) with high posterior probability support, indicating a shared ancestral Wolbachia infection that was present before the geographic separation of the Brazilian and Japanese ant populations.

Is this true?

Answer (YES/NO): NO